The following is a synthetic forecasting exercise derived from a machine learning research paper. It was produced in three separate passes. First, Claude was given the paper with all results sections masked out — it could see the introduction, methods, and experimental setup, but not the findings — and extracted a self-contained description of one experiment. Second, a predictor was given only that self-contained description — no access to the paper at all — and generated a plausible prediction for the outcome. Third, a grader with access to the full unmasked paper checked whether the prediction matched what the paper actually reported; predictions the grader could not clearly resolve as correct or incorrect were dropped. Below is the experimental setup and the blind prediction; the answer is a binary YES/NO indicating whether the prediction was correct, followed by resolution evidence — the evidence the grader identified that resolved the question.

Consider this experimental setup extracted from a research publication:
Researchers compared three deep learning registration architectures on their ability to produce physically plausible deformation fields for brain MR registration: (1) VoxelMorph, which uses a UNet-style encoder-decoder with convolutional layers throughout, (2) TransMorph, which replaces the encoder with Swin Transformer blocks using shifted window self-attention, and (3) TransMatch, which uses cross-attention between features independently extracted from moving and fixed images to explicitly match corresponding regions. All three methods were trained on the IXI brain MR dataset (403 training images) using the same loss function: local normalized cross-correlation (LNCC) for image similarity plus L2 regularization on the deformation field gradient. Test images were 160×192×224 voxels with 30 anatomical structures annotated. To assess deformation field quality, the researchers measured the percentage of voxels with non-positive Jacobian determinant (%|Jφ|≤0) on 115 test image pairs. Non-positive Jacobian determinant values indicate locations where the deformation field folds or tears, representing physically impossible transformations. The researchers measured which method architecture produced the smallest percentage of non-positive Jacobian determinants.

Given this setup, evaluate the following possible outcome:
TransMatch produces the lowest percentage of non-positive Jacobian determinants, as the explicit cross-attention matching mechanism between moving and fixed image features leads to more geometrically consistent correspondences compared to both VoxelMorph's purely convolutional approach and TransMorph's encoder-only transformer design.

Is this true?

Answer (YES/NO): YES